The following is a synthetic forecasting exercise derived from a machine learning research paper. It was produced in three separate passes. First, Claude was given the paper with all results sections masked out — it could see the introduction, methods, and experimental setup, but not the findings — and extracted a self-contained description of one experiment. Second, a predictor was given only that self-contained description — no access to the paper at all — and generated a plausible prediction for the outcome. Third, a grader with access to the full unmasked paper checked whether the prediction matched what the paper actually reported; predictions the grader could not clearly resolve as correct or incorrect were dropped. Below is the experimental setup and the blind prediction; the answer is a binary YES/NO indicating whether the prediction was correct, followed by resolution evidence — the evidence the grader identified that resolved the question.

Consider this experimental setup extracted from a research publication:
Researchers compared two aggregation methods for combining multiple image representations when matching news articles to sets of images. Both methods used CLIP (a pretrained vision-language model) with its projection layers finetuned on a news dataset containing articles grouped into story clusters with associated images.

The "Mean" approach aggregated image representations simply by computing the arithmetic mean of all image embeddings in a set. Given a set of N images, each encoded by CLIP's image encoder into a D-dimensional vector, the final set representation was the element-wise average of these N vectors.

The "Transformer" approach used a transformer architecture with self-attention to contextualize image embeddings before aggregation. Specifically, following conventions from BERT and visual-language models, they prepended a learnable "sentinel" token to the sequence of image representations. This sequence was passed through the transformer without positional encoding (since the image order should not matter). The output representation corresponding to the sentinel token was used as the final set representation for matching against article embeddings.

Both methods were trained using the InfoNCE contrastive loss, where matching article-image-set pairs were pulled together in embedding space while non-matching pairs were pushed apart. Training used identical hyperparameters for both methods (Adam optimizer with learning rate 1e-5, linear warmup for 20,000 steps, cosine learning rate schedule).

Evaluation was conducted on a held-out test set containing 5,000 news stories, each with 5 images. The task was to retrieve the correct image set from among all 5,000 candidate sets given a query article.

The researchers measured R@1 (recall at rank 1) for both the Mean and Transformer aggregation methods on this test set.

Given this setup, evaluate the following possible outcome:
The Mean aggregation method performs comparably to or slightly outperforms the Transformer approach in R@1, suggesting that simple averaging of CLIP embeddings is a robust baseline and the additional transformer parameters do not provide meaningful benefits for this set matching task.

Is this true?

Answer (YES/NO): YES